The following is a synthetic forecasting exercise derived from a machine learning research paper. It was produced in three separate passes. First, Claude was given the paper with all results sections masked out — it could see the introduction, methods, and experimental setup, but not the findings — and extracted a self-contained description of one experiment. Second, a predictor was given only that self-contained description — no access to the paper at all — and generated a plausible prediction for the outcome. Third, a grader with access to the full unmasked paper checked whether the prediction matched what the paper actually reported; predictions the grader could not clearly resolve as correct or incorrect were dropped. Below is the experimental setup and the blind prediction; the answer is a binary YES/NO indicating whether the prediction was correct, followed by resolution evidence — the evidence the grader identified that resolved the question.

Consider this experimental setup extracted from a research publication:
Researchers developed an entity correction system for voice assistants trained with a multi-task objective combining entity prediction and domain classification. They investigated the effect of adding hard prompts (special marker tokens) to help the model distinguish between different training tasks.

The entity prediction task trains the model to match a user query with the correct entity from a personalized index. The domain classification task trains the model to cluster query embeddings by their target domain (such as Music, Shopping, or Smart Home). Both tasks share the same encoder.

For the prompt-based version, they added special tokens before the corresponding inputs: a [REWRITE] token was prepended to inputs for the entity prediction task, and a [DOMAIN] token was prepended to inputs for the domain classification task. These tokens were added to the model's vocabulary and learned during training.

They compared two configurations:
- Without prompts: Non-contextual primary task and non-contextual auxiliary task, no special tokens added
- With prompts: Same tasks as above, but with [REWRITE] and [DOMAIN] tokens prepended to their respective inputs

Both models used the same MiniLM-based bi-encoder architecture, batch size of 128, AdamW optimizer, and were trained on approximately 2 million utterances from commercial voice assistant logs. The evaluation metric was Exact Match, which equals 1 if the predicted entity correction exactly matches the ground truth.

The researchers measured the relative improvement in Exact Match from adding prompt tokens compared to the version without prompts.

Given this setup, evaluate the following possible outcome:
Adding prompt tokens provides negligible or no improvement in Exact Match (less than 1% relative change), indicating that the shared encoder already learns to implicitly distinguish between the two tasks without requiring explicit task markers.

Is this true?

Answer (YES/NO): NO